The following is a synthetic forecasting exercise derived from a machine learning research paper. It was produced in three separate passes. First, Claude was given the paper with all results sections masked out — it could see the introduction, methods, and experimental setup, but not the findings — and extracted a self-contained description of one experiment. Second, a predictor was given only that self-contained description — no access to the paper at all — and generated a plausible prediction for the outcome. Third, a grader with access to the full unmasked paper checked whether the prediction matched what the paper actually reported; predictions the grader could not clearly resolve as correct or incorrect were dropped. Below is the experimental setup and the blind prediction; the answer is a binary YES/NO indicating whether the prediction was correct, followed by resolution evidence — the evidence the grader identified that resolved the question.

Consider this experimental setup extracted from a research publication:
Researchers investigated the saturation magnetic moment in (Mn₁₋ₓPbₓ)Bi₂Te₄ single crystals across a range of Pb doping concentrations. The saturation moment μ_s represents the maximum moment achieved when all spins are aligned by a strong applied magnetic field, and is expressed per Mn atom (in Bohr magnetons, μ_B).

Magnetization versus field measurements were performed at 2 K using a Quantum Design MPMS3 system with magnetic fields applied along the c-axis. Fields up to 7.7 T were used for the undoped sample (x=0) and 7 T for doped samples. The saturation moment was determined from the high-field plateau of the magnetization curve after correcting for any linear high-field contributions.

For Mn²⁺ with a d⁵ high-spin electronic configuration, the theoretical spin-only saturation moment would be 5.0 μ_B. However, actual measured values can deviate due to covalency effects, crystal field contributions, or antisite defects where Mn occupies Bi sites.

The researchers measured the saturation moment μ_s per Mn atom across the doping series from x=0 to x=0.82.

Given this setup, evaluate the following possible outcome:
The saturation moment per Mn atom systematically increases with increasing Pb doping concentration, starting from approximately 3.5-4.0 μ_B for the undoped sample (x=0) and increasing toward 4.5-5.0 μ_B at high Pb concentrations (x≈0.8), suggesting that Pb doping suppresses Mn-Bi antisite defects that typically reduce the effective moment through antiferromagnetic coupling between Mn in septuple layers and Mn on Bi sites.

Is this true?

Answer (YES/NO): NO